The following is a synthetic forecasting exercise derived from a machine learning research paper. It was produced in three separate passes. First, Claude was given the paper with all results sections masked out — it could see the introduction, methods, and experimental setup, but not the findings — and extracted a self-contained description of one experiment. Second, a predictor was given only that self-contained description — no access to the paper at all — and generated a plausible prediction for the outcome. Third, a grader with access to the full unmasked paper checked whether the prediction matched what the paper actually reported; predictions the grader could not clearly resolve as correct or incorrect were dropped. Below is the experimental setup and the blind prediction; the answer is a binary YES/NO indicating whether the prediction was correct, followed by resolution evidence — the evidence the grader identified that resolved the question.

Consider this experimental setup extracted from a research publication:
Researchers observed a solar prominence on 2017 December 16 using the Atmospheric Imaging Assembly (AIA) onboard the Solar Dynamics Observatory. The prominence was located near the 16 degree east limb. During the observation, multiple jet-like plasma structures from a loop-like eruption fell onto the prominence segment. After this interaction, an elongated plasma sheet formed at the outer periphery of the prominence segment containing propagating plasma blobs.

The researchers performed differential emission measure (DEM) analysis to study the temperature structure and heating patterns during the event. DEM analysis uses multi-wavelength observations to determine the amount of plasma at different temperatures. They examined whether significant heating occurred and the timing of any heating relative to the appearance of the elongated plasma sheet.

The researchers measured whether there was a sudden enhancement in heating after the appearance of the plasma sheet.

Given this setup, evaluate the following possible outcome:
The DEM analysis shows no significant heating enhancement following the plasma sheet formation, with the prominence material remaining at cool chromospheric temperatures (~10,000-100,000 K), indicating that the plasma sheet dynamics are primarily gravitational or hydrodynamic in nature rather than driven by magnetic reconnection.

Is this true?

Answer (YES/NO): NO